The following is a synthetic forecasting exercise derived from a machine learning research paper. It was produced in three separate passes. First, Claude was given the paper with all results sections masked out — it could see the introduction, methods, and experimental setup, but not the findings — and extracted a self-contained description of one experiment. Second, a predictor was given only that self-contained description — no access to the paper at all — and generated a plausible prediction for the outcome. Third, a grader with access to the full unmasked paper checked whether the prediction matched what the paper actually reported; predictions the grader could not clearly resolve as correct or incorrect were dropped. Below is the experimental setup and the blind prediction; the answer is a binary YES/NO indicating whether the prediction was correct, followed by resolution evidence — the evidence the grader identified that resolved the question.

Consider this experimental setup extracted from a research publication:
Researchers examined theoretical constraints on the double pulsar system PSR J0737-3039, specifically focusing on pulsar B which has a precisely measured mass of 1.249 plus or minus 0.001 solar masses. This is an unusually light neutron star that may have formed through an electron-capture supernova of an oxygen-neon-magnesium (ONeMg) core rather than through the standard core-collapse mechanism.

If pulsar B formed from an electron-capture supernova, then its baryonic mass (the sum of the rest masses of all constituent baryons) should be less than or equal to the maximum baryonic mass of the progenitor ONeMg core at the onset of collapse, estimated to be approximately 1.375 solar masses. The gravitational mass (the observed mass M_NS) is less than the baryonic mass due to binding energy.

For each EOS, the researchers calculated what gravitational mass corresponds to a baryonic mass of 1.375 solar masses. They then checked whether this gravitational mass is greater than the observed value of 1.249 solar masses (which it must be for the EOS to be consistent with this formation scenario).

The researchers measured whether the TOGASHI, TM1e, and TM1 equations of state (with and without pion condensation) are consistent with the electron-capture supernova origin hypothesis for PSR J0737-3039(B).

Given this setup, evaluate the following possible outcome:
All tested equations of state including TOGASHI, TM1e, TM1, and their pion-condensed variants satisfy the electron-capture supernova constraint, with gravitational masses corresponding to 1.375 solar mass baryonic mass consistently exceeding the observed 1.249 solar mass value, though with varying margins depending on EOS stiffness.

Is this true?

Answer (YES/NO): YES